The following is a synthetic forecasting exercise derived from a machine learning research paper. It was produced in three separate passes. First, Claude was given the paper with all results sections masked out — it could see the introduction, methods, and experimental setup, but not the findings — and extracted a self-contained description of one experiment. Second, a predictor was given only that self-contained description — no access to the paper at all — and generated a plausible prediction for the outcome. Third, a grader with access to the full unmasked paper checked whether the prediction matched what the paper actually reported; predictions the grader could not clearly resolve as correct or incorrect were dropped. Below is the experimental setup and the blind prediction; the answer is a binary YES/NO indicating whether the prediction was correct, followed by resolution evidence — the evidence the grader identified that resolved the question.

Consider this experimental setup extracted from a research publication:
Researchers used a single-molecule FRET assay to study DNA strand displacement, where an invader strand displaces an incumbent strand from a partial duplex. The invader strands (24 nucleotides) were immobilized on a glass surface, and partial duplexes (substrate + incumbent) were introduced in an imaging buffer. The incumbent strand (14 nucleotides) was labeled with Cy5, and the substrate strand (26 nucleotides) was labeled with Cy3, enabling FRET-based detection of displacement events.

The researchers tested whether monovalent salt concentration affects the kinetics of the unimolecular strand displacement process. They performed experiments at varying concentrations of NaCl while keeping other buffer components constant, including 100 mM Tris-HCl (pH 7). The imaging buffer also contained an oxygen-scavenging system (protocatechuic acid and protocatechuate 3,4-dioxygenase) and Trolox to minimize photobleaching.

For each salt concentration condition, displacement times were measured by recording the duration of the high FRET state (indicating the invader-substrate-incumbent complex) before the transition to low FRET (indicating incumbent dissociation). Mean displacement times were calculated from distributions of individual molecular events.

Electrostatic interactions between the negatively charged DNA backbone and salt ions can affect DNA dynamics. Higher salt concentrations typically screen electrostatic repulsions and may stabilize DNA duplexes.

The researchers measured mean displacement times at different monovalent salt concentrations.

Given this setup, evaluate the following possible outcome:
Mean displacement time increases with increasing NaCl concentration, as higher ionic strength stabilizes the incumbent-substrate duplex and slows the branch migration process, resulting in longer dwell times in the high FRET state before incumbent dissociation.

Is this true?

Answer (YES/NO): NO